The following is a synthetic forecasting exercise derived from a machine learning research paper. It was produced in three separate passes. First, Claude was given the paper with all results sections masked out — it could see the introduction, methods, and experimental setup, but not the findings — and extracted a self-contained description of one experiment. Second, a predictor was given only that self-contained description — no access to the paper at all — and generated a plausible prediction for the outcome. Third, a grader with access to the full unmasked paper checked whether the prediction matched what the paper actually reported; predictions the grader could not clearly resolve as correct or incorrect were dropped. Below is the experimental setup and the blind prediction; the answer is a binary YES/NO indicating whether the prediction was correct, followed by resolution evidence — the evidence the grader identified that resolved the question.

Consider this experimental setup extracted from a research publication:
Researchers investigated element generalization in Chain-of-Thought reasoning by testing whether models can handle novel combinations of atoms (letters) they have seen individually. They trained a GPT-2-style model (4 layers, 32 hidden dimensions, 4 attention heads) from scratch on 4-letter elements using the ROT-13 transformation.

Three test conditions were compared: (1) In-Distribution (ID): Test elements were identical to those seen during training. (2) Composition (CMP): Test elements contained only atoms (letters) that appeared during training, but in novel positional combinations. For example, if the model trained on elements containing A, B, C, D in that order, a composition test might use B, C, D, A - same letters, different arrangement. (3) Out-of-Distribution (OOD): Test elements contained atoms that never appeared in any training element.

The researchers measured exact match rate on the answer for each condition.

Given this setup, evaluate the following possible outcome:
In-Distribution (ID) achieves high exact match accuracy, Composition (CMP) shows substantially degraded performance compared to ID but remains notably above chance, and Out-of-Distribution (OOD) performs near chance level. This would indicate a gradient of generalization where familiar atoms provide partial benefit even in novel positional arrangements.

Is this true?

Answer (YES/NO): NO